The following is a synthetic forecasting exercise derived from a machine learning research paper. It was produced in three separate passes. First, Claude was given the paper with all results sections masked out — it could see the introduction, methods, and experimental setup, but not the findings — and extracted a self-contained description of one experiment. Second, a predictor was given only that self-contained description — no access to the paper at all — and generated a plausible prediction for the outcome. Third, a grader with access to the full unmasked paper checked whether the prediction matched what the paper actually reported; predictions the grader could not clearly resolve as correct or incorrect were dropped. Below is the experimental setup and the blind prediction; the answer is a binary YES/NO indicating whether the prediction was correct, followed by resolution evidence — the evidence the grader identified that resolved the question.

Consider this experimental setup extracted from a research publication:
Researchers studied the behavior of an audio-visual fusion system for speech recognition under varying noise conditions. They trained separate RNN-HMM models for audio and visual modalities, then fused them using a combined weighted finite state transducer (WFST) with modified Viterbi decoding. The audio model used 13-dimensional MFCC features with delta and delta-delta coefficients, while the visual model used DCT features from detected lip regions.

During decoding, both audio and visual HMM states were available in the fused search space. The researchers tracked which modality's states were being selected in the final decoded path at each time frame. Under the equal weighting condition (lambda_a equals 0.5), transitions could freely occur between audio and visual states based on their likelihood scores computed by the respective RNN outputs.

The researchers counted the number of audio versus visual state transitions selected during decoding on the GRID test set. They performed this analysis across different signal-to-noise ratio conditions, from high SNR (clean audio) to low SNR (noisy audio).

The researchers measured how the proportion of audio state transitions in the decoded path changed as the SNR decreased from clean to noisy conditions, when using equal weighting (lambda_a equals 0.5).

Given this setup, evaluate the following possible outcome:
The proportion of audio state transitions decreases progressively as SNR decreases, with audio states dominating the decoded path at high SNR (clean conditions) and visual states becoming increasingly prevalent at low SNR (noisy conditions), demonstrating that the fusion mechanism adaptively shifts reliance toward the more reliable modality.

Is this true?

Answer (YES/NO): YES